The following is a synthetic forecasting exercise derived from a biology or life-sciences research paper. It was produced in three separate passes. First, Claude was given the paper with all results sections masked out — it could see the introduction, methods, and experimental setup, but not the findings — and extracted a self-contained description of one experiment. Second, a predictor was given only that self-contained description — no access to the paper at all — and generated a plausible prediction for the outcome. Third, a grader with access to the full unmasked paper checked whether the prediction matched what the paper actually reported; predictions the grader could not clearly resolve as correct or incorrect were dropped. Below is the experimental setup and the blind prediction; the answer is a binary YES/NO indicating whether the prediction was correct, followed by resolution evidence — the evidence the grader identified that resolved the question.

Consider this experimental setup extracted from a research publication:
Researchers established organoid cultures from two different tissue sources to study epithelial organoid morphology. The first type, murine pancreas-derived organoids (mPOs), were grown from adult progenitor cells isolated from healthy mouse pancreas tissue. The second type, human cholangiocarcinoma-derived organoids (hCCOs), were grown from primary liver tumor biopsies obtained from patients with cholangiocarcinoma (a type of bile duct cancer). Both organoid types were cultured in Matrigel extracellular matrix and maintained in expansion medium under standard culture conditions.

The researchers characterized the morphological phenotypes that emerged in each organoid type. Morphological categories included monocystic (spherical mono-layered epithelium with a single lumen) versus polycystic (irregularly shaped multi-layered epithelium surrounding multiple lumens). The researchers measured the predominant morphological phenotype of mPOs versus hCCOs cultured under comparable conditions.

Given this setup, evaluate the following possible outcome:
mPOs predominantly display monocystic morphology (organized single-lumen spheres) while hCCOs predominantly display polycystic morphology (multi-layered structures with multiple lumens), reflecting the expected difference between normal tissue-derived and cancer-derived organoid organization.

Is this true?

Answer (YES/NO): YES